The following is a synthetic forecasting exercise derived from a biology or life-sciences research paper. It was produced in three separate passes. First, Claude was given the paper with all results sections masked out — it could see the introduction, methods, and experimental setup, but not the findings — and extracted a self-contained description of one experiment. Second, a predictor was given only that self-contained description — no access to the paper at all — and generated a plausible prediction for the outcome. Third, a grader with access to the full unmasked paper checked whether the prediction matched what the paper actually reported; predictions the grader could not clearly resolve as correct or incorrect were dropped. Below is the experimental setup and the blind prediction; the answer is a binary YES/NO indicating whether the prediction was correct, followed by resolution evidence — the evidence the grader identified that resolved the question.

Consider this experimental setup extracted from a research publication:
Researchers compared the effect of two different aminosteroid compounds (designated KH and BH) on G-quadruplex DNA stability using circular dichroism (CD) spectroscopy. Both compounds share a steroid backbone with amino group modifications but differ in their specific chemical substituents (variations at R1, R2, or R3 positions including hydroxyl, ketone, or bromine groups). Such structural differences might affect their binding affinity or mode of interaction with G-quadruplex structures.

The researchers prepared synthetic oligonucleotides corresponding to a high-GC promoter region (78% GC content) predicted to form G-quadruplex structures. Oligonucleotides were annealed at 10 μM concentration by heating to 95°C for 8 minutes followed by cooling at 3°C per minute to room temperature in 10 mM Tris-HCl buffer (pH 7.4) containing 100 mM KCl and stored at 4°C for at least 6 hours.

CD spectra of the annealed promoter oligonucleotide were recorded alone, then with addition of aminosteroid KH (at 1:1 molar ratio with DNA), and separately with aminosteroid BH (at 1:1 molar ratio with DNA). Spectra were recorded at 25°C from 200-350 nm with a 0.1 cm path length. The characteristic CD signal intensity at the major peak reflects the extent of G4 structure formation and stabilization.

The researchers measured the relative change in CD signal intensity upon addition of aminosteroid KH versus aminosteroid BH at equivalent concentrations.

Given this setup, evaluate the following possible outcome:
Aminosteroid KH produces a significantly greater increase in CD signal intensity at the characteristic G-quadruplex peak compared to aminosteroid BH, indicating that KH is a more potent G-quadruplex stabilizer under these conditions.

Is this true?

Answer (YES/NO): NO